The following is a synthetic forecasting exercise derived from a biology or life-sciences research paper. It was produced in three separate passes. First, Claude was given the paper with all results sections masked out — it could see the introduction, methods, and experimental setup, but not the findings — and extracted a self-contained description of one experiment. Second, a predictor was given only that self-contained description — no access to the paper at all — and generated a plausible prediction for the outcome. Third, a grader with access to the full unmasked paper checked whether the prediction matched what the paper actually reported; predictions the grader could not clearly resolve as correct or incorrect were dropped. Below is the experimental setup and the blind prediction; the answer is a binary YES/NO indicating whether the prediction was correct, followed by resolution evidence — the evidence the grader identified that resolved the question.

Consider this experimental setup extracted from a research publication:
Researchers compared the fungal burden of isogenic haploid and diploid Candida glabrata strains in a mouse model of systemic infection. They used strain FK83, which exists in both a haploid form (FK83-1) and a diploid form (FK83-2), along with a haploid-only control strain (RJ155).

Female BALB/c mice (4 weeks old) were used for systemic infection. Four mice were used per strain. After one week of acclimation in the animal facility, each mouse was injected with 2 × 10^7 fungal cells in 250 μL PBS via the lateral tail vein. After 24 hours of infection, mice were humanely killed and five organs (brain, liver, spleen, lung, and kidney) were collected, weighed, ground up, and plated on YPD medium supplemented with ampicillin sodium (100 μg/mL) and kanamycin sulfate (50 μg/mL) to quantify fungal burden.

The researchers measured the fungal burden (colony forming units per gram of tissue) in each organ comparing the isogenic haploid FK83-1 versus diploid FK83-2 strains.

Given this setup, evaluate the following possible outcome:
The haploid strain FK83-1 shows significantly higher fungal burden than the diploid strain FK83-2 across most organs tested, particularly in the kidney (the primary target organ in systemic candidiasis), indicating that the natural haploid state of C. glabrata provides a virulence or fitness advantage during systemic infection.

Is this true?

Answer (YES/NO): NO